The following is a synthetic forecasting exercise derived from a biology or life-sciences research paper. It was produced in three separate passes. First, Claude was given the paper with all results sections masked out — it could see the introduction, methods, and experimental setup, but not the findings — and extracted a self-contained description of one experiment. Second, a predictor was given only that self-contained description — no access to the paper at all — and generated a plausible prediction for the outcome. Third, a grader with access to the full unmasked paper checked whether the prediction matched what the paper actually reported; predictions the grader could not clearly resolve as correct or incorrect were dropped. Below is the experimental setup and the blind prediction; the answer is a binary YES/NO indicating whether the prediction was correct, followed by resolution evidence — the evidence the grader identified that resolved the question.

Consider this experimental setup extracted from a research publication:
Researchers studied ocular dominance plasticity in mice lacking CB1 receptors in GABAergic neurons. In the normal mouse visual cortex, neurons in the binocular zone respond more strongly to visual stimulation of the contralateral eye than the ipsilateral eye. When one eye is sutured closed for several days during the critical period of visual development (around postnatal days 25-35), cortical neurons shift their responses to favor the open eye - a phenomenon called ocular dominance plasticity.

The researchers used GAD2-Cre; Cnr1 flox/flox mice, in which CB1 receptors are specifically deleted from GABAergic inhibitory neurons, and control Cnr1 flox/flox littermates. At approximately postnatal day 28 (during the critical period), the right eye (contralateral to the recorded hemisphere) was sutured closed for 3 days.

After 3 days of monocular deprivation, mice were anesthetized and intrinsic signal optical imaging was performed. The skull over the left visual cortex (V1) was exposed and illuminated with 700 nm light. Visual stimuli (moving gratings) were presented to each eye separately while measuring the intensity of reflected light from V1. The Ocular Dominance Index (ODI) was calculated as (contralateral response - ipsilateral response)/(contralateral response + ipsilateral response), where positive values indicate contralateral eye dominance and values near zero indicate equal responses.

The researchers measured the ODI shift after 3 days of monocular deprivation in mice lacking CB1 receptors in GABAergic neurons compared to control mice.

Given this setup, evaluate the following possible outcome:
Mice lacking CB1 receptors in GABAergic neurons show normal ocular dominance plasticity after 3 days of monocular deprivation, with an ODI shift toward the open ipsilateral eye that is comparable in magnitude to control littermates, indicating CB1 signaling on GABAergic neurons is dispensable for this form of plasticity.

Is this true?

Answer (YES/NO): YES